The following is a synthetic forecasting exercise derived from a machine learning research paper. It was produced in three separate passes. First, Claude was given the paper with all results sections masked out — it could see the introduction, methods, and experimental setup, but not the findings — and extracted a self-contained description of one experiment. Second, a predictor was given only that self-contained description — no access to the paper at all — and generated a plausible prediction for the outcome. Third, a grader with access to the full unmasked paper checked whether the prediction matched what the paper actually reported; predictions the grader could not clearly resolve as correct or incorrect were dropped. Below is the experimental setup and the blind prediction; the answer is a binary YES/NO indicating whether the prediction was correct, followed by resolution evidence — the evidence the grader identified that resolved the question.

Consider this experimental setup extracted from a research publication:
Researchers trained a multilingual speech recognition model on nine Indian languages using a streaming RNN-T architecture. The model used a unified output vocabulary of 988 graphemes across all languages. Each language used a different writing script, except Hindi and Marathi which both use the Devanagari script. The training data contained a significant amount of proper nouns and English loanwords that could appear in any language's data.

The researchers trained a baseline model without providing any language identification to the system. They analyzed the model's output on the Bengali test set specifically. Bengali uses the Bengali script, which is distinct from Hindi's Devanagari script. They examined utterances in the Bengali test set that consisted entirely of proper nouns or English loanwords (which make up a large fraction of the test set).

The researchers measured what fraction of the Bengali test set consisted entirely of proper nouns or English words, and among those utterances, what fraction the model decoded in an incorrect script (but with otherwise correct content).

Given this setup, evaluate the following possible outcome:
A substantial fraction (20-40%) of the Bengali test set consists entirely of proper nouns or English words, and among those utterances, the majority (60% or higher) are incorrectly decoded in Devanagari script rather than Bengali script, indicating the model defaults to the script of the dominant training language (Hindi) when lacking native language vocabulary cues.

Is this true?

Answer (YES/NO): NO